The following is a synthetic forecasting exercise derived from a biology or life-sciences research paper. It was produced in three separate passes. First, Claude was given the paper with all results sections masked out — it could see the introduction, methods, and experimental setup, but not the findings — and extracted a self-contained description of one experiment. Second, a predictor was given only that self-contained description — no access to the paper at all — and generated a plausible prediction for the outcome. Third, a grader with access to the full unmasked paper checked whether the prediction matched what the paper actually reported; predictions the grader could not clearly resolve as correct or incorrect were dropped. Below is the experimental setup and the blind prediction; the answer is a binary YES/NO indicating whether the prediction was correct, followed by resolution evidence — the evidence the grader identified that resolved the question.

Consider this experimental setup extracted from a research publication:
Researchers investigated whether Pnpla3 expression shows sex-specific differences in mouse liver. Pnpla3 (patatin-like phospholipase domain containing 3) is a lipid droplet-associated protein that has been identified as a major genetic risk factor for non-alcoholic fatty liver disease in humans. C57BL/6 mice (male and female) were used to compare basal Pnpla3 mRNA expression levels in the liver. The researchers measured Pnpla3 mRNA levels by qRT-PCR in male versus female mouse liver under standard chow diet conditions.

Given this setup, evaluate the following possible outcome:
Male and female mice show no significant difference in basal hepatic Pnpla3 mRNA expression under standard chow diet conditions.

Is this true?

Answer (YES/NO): NO